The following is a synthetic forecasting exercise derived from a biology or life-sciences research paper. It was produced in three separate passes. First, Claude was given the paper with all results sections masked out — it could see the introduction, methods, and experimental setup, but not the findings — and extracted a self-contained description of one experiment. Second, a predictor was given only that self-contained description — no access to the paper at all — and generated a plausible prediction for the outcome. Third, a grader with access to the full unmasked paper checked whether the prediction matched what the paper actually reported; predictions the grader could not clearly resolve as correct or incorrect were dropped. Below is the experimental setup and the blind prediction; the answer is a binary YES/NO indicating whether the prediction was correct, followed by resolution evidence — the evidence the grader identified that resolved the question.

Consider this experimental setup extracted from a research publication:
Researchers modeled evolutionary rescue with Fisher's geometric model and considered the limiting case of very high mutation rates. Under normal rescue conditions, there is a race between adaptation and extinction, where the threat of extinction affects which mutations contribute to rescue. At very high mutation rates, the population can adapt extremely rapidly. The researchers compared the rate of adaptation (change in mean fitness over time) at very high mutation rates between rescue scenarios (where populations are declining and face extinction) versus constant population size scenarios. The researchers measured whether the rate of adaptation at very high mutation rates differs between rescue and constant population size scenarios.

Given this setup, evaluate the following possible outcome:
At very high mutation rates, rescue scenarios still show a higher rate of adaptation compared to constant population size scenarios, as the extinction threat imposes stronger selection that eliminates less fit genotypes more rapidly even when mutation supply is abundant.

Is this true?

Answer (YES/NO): NO